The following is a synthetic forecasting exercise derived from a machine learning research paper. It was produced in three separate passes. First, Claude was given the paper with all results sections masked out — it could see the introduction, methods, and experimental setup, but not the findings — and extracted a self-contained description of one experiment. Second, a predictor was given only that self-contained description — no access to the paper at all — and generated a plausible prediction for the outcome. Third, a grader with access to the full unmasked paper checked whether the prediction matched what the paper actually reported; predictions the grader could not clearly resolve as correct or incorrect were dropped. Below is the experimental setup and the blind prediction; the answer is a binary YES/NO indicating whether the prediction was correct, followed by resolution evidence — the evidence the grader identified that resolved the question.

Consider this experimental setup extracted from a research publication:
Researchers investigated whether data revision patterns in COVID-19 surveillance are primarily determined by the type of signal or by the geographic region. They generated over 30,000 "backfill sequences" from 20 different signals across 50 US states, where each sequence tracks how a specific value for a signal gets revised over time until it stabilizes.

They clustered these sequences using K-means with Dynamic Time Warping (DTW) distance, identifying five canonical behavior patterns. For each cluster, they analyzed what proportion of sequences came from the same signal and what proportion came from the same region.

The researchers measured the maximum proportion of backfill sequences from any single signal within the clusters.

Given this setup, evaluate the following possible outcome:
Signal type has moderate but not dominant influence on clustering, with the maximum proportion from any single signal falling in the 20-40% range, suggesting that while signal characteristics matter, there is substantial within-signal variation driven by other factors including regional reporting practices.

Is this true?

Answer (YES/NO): NO